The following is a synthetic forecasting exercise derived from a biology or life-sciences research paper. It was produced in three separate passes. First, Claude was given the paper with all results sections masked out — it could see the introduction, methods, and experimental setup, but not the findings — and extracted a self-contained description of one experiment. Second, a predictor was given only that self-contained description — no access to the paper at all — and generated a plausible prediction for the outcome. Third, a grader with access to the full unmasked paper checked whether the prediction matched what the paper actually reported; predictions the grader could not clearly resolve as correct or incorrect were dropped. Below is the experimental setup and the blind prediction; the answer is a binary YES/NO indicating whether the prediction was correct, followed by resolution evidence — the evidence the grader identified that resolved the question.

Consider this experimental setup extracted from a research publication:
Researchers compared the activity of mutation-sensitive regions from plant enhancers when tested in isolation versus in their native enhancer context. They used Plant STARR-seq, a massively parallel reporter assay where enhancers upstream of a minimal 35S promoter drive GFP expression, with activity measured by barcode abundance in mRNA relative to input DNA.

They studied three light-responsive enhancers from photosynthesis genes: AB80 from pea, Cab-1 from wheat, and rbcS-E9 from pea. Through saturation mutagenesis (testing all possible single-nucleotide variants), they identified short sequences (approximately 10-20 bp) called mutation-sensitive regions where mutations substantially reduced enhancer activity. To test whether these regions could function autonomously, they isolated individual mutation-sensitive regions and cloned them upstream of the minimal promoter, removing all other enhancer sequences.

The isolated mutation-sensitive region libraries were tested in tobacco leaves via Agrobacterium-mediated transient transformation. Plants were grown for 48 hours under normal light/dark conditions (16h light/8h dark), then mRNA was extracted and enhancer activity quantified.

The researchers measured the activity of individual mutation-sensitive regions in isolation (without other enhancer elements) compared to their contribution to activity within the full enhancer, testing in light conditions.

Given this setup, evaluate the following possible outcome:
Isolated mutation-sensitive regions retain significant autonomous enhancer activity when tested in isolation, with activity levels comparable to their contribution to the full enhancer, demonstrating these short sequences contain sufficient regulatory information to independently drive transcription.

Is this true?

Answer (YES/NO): NO